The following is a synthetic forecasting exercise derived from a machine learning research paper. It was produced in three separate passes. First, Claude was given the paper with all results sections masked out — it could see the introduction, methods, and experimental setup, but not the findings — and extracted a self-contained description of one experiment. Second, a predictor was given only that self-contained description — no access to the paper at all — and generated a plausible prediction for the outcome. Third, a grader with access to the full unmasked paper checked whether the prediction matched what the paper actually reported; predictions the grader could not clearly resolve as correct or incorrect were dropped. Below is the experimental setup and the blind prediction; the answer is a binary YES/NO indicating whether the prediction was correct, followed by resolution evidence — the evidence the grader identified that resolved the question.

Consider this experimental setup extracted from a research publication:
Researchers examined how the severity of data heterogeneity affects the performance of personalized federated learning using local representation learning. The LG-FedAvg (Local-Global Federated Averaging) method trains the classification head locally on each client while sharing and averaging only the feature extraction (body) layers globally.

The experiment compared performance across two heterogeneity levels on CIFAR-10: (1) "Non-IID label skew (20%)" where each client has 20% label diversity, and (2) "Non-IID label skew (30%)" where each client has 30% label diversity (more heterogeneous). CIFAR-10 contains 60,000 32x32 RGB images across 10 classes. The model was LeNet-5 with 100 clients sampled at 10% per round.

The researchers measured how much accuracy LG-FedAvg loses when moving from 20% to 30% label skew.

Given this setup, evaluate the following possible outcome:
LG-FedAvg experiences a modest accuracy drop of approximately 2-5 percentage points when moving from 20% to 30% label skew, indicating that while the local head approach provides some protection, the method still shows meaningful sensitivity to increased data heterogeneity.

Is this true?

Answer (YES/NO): NO